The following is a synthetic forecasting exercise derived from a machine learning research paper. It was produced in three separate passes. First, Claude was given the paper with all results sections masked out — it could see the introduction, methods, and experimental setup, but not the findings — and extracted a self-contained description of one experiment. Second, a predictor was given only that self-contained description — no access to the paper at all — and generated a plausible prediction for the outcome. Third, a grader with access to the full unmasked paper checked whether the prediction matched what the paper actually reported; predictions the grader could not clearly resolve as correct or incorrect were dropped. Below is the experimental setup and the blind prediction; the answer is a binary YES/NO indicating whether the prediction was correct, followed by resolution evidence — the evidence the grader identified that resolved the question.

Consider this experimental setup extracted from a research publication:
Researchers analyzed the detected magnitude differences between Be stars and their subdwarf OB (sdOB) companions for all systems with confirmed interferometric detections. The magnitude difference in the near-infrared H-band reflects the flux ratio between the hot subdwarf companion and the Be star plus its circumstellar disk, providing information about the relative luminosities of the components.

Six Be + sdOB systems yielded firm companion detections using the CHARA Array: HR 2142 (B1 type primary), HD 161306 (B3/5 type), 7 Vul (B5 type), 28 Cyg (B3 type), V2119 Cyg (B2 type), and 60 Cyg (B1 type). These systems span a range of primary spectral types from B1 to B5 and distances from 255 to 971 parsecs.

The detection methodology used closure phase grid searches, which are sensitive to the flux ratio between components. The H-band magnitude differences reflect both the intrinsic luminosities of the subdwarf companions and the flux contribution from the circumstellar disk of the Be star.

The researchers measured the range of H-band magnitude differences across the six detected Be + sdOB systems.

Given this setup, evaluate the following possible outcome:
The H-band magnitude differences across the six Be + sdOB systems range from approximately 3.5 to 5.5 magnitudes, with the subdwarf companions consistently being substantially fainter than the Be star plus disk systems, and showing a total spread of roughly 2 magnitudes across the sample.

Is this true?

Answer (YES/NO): NO